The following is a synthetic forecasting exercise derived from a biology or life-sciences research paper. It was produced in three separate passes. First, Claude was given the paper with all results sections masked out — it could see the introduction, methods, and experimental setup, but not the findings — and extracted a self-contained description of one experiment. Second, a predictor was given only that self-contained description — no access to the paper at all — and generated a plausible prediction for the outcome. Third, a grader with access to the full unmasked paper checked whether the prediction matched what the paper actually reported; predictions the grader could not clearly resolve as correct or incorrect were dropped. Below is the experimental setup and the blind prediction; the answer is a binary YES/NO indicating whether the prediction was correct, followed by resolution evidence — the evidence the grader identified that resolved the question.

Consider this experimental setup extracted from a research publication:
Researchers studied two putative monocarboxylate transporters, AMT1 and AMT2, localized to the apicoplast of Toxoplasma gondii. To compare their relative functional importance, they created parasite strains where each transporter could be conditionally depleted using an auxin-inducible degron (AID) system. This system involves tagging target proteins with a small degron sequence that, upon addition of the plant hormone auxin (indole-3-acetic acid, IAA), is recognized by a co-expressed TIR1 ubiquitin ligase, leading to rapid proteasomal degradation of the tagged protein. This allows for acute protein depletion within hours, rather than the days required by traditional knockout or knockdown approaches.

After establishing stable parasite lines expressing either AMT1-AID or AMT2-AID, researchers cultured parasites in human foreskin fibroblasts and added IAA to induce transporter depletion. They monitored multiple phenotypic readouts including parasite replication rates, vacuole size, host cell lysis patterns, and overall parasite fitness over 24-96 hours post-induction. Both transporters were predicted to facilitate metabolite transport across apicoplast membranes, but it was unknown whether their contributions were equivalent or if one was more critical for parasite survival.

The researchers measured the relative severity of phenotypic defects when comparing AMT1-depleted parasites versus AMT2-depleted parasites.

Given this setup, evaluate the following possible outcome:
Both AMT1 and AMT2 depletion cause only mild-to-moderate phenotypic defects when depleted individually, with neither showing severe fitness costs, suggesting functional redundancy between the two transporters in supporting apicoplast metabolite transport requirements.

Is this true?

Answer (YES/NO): NO